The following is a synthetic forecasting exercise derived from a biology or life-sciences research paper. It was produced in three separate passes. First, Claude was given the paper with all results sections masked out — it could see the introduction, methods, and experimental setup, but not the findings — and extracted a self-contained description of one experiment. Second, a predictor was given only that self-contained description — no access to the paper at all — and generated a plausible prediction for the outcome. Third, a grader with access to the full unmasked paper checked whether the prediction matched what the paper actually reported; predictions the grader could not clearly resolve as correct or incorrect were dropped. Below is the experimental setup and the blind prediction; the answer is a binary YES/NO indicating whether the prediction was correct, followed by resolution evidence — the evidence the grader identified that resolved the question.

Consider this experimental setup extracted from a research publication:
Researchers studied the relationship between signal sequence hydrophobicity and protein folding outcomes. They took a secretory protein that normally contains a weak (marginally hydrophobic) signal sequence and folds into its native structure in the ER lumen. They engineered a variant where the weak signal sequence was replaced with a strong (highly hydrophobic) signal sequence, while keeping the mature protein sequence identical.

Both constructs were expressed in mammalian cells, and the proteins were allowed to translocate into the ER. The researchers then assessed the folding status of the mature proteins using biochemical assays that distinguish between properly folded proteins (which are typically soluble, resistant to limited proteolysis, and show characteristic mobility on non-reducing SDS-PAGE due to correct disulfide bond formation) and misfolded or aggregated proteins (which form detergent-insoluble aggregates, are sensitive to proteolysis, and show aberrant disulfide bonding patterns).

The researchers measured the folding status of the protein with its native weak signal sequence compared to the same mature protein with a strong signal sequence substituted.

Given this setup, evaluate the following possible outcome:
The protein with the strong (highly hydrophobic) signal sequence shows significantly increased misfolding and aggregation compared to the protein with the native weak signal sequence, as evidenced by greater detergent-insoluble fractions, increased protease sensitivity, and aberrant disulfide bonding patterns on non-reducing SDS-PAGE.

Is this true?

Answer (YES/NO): NO